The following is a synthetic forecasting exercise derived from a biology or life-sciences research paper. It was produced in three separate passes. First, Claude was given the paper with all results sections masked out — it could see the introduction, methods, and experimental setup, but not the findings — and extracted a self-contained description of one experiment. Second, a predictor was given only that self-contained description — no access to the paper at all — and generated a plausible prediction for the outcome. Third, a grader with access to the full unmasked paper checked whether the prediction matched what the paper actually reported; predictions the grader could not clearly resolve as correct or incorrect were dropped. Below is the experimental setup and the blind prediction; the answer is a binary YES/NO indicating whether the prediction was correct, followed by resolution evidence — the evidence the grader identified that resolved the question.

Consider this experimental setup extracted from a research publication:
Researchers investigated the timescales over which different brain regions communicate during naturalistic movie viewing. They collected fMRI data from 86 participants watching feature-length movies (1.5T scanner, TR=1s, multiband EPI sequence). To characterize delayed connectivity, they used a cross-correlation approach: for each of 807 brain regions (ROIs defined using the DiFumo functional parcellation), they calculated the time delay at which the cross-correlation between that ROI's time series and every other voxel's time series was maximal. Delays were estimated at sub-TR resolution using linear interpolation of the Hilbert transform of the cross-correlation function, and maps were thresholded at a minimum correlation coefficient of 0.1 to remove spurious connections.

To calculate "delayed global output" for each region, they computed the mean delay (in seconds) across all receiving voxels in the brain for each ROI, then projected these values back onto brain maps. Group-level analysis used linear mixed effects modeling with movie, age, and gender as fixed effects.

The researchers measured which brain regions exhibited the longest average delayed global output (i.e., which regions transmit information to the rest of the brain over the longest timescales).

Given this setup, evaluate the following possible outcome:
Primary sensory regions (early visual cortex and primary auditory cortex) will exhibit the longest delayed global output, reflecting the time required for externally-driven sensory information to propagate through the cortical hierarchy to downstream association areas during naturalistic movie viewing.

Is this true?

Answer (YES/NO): YES